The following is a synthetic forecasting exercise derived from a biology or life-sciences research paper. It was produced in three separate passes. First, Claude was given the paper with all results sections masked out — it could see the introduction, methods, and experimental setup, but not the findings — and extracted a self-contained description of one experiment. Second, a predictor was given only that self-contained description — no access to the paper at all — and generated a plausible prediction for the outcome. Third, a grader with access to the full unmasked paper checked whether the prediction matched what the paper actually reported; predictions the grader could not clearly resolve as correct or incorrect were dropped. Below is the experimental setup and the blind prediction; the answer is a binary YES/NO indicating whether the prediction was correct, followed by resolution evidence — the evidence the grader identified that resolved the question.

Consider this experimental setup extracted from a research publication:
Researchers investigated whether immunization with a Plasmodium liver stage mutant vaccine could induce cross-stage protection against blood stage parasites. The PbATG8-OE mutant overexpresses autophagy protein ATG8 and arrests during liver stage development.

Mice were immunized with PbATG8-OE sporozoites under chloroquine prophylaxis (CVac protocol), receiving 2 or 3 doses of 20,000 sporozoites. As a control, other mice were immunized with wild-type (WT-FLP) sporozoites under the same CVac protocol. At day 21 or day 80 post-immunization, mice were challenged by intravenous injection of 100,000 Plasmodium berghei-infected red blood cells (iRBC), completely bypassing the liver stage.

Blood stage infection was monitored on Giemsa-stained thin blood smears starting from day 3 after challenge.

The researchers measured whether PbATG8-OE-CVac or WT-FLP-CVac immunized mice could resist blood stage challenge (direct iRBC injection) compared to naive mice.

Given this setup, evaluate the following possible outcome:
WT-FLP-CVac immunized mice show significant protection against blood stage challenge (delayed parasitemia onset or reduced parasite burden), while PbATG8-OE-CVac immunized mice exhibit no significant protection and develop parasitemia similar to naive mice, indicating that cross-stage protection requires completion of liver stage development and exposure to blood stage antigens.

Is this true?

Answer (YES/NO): NO